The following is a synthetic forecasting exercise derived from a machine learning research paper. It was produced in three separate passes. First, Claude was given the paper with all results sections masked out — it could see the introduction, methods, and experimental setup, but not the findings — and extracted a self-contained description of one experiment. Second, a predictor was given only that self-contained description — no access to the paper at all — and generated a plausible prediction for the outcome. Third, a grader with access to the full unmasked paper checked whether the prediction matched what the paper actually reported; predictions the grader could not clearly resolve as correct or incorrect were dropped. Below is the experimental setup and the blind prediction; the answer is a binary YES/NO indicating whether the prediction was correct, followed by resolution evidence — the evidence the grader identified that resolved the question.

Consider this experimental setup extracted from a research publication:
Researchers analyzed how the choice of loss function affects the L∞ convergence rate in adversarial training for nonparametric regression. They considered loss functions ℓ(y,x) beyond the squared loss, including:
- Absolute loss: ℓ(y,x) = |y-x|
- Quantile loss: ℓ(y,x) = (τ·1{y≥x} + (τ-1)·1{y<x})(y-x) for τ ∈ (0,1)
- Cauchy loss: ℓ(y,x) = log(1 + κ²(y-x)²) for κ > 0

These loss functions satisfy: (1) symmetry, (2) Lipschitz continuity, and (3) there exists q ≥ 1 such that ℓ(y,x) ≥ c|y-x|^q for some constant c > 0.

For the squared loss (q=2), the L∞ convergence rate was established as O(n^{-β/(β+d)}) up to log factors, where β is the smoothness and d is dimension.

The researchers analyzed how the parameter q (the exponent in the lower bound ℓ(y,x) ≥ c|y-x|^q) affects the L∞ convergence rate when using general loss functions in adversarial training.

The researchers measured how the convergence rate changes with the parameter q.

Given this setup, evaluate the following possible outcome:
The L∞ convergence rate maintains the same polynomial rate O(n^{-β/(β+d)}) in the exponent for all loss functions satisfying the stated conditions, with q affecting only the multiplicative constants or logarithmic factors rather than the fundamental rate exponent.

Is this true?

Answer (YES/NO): NO